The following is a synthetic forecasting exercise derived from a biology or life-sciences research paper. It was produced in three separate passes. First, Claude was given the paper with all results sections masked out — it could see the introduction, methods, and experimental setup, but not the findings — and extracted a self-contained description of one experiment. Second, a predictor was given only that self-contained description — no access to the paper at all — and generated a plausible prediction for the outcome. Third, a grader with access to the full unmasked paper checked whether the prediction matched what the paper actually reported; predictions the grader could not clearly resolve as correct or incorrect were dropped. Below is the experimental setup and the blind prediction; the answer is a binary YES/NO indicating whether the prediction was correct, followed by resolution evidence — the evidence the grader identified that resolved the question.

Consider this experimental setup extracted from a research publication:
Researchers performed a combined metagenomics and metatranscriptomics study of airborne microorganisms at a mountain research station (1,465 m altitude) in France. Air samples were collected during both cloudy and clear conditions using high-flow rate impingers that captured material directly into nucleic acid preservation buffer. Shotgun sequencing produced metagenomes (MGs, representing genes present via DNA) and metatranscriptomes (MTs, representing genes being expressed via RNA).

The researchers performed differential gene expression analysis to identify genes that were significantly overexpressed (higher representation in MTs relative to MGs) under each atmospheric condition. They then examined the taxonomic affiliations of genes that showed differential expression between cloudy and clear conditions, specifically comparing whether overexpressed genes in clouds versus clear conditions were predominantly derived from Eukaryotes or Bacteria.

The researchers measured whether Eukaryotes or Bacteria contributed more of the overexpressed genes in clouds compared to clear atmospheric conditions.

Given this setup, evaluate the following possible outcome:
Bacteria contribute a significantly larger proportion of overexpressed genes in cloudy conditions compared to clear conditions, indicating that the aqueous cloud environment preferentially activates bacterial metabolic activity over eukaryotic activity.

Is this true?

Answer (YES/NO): NO